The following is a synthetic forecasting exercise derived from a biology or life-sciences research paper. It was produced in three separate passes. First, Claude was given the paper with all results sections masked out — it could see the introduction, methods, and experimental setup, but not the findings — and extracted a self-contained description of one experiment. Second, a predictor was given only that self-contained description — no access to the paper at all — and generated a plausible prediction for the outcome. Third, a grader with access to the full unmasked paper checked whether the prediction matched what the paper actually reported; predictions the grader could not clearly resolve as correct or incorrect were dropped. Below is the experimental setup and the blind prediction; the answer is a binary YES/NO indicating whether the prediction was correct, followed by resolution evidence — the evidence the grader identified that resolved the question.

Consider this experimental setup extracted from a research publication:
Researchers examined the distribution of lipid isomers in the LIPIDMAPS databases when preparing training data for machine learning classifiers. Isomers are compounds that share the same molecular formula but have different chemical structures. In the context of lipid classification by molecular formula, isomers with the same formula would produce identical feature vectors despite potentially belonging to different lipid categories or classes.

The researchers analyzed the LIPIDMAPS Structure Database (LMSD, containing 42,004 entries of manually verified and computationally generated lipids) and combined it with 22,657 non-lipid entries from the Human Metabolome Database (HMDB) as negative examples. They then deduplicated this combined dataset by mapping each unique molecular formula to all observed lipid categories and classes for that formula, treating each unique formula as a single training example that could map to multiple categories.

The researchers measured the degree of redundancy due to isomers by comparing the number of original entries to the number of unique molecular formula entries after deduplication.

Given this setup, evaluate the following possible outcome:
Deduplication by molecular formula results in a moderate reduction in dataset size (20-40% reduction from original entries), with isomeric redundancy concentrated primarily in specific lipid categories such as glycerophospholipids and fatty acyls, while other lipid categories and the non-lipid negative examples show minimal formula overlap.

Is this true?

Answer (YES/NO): NO